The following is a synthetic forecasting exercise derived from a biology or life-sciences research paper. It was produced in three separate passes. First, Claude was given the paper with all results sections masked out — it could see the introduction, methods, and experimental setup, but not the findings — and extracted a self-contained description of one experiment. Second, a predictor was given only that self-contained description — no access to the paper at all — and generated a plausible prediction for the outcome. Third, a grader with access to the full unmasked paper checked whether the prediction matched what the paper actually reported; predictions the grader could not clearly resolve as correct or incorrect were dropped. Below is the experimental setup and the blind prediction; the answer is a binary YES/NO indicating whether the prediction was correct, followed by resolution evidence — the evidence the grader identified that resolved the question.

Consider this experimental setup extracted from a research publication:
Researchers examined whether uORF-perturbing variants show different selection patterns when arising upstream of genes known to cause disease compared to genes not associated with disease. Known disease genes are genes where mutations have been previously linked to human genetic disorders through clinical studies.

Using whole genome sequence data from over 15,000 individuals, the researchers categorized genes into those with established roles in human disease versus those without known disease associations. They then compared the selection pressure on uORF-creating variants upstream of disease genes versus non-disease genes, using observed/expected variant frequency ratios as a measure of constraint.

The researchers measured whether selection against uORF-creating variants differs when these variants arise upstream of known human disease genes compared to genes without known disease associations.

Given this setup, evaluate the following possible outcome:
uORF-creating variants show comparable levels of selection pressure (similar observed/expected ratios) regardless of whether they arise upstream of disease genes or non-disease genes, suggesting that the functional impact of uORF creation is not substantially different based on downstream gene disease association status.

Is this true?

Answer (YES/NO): NO